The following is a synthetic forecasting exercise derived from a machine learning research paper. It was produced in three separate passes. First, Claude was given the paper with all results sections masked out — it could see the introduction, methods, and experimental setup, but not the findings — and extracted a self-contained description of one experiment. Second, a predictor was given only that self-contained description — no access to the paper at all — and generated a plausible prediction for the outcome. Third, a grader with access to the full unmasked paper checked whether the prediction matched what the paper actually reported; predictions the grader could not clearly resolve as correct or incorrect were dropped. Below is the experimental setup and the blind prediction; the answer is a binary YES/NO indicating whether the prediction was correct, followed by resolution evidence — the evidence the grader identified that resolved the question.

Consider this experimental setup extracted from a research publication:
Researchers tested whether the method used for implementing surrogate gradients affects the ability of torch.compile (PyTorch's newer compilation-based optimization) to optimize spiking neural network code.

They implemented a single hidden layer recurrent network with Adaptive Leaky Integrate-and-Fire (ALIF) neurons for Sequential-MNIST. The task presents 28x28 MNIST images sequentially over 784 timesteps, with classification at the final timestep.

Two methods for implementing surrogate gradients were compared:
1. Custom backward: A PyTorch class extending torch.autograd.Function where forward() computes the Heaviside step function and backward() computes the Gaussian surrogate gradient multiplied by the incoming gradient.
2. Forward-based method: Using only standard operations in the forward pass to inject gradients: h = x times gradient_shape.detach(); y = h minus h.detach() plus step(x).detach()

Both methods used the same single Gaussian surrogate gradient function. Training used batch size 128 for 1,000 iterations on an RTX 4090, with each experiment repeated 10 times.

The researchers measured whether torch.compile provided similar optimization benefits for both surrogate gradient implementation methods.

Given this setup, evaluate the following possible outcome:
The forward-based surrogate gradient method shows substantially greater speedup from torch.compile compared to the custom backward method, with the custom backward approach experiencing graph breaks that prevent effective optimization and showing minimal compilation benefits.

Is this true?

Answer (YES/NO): NO